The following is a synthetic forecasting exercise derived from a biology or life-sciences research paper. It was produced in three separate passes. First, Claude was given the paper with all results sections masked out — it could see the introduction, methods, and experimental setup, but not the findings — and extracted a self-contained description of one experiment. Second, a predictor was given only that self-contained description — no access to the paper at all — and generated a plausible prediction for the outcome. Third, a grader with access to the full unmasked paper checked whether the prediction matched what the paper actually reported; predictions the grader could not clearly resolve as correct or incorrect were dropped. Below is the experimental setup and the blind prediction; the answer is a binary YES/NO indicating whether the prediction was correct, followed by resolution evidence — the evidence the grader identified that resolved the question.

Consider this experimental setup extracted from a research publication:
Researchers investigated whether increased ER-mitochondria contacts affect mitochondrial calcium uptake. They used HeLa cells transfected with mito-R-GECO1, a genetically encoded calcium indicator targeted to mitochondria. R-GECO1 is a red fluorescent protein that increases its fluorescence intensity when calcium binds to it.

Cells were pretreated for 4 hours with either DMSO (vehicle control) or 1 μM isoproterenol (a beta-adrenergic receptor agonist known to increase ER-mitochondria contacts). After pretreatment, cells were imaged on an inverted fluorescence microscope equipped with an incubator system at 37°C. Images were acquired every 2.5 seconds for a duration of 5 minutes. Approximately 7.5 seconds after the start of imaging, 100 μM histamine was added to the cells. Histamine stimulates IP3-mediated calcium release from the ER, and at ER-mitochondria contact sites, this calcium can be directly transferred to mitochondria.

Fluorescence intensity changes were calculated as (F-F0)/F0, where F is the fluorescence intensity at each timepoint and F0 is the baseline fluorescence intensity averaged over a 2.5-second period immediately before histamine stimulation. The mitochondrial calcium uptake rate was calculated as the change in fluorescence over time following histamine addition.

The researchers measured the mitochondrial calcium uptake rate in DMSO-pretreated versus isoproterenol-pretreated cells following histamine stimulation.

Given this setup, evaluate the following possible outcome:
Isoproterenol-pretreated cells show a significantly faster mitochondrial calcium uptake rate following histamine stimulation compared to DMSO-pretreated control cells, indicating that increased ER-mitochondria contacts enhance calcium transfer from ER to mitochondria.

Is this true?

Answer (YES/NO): YES